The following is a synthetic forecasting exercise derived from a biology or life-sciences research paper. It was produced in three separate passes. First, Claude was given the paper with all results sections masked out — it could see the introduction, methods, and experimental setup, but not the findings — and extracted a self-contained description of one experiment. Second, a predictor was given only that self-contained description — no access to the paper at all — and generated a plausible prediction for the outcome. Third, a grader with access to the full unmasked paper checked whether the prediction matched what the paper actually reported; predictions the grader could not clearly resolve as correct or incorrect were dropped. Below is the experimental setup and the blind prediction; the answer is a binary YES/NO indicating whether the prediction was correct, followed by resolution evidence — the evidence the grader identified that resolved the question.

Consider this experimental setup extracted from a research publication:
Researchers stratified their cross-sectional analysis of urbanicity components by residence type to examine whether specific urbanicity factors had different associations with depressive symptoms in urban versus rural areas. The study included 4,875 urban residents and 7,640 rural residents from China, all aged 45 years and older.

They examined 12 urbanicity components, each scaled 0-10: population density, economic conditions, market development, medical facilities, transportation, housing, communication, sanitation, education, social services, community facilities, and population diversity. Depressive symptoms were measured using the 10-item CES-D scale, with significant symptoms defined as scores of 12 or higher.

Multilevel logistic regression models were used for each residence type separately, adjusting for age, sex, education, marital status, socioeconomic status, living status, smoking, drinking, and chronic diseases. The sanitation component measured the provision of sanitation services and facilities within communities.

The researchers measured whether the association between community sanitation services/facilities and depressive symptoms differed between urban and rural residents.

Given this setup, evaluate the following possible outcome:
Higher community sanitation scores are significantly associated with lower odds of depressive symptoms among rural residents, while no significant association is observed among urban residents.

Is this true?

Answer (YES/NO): YES